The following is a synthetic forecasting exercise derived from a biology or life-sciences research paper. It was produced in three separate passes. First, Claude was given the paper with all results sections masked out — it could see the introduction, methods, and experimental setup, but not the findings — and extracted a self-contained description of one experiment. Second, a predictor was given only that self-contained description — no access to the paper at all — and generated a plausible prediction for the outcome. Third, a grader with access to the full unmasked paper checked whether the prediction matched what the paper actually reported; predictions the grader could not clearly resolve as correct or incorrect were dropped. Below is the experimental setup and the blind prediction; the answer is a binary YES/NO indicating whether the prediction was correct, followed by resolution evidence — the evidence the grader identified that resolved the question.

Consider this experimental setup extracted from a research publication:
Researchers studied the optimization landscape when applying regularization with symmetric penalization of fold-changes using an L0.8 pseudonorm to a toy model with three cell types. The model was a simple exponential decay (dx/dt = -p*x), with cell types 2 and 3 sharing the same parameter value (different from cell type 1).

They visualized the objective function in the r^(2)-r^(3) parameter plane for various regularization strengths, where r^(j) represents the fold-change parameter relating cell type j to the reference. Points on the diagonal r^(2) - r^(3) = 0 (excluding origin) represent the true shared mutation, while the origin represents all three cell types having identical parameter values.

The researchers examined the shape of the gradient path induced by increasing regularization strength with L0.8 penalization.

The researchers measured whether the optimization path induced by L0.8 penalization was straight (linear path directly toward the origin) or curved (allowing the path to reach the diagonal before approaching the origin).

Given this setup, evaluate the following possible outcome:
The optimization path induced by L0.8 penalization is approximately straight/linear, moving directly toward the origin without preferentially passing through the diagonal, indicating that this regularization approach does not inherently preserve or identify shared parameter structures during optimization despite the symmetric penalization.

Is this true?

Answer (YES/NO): NO